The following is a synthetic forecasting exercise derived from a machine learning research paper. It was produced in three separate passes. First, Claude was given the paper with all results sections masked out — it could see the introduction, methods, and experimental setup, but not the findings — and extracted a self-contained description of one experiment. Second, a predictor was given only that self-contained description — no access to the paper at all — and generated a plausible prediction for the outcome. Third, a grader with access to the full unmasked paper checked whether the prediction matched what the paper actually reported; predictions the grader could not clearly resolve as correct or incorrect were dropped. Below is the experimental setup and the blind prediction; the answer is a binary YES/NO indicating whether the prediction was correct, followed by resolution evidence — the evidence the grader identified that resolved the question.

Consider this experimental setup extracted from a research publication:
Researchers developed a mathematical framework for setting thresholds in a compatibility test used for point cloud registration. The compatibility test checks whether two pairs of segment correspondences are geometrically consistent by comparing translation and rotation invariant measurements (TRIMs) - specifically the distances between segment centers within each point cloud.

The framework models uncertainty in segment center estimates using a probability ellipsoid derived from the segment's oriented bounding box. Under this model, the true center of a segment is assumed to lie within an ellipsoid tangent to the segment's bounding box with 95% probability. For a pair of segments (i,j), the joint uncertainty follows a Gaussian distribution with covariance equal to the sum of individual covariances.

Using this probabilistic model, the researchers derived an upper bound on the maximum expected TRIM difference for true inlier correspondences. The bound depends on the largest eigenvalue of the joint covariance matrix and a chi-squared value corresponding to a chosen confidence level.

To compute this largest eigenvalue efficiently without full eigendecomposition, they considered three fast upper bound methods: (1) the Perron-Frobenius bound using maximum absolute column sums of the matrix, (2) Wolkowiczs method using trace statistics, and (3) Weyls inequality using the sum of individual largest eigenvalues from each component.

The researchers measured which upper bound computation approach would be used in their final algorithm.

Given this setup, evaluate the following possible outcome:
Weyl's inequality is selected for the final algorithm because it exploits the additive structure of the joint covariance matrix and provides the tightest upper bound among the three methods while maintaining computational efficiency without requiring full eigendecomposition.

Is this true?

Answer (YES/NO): NO